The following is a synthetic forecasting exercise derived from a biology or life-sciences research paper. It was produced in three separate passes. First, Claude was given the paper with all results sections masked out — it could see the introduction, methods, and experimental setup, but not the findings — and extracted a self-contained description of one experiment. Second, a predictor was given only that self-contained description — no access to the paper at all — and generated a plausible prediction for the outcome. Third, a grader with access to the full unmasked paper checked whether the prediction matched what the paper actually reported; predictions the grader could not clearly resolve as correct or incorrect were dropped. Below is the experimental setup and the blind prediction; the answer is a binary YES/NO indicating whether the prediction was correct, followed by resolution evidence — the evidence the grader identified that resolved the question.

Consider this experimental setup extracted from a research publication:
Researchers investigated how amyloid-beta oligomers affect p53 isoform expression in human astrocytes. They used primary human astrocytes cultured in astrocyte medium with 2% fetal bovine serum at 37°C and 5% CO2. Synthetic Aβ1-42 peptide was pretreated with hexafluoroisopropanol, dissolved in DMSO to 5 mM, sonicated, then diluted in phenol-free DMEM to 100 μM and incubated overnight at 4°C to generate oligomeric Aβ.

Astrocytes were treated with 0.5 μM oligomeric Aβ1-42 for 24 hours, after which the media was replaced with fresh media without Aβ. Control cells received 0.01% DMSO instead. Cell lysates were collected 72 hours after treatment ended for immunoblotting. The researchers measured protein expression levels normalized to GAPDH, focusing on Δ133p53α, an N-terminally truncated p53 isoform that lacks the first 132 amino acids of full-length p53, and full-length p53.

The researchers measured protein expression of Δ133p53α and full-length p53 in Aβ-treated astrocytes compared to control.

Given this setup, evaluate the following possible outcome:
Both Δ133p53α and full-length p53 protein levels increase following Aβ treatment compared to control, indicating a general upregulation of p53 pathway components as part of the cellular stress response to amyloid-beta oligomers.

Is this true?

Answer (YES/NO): NO